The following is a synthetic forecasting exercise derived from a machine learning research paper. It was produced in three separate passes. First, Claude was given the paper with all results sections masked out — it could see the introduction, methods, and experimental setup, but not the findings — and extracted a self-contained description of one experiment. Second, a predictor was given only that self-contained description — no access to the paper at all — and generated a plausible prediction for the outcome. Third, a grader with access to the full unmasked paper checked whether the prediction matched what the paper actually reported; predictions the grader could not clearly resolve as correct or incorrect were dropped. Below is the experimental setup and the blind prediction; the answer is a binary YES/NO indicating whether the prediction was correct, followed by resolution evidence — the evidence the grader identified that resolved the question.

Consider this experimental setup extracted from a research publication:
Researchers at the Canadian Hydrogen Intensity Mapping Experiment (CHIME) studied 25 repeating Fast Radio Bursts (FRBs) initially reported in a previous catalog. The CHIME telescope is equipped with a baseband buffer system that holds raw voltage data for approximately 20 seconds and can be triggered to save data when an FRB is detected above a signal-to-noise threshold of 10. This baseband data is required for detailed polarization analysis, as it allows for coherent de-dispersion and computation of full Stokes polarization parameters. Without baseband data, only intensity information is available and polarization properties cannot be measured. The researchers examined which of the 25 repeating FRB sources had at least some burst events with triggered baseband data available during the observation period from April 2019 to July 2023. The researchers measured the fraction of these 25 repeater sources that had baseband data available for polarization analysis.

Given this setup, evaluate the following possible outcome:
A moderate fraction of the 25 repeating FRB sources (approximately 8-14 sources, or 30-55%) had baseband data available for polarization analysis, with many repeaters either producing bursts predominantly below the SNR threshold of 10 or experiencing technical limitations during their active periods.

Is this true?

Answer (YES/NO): NO